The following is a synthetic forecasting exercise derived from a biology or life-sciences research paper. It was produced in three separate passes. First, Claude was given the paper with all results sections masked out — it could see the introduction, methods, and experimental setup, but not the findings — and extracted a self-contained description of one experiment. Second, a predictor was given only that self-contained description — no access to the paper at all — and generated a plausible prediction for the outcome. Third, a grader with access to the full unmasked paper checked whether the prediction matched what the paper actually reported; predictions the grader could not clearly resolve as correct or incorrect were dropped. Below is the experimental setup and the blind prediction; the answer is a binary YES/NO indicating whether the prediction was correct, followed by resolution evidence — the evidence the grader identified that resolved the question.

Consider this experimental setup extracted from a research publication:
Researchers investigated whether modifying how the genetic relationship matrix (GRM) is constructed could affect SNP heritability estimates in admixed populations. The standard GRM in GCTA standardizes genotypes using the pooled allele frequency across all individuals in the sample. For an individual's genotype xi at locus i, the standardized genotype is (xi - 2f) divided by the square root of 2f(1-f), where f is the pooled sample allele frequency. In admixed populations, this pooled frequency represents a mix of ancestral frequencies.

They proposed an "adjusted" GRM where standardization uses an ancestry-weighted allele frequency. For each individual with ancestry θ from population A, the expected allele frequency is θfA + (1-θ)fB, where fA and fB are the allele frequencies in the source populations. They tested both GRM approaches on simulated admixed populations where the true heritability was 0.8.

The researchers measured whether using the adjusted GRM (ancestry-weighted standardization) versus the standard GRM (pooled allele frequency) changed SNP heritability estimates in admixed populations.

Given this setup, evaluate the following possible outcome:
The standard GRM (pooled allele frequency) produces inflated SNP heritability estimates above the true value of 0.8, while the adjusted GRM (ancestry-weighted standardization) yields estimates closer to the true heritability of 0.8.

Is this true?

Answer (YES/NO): NO